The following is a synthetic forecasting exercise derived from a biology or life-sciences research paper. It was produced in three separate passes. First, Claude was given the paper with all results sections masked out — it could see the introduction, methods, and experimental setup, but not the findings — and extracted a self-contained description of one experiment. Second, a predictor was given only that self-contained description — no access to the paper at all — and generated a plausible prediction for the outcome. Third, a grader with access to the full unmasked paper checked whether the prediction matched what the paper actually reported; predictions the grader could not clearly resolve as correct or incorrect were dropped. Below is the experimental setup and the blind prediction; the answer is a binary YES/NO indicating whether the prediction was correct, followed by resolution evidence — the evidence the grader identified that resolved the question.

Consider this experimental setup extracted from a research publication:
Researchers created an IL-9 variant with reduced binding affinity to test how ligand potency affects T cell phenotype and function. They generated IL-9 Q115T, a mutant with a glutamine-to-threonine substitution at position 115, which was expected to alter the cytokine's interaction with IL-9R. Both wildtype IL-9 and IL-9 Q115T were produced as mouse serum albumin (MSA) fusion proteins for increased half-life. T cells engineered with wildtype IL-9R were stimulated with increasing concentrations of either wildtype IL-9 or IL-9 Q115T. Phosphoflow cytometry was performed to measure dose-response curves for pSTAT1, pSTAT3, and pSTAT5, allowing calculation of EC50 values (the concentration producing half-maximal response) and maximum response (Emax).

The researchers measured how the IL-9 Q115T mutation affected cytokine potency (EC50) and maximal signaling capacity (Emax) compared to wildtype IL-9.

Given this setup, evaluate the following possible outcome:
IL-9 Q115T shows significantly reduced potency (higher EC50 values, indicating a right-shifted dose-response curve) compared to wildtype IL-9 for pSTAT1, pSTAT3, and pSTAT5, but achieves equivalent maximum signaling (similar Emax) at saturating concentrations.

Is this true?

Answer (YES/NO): NO